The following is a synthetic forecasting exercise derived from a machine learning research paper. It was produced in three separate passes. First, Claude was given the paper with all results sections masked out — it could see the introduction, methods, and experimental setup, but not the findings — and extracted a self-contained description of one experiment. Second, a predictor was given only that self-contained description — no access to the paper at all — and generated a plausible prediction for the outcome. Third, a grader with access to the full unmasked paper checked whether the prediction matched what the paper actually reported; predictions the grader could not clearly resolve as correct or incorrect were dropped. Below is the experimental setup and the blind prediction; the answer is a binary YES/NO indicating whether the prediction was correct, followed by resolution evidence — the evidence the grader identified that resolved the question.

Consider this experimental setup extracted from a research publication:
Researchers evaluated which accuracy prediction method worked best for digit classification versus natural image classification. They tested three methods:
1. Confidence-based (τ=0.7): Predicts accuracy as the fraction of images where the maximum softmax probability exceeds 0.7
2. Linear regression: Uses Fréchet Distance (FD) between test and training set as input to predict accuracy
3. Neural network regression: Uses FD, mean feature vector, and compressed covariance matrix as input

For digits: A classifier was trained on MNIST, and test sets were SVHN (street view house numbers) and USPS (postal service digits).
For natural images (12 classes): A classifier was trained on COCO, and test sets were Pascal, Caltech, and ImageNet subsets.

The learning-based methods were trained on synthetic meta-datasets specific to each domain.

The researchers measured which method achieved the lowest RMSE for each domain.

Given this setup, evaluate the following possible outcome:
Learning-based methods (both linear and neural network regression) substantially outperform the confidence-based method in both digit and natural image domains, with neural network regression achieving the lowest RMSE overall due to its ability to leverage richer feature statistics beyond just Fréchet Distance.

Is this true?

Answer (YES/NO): NO